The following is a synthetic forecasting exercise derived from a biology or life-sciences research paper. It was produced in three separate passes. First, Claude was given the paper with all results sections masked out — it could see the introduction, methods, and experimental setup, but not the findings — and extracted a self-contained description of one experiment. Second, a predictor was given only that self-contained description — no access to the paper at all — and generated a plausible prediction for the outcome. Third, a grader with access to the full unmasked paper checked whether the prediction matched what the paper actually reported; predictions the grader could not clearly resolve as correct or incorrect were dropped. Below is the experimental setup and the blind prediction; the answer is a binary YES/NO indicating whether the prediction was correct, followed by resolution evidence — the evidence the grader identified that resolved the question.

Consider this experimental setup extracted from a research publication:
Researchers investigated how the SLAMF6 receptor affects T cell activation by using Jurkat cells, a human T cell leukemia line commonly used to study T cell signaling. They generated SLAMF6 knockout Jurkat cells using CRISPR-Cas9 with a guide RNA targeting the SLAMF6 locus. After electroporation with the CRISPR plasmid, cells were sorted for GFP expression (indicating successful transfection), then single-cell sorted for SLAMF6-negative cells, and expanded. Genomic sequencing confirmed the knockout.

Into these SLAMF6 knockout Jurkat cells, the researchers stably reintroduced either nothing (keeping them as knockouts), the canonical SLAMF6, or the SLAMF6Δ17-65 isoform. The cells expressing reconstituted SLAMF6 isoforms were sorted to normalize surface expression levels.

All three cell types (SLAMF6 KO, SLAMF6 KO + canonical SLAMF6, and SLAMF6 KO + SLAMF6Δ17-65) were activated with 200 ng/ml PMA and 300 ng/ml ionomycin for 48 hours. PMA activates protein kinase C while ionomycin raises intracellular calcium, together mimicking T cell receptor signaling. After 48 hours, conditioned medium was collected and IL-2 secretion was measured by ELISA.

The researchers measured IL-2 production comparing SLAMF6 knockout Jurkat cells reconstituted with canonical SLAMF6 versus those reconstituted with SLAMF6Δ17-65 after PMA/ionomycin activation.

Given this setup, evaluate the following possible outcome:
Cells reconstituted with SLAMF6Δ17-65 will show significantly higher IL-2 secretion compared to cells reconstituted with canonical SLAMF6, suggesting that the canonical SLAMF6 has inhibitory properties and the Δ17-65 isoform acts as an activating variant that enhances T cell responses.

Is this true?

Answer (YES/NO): YES